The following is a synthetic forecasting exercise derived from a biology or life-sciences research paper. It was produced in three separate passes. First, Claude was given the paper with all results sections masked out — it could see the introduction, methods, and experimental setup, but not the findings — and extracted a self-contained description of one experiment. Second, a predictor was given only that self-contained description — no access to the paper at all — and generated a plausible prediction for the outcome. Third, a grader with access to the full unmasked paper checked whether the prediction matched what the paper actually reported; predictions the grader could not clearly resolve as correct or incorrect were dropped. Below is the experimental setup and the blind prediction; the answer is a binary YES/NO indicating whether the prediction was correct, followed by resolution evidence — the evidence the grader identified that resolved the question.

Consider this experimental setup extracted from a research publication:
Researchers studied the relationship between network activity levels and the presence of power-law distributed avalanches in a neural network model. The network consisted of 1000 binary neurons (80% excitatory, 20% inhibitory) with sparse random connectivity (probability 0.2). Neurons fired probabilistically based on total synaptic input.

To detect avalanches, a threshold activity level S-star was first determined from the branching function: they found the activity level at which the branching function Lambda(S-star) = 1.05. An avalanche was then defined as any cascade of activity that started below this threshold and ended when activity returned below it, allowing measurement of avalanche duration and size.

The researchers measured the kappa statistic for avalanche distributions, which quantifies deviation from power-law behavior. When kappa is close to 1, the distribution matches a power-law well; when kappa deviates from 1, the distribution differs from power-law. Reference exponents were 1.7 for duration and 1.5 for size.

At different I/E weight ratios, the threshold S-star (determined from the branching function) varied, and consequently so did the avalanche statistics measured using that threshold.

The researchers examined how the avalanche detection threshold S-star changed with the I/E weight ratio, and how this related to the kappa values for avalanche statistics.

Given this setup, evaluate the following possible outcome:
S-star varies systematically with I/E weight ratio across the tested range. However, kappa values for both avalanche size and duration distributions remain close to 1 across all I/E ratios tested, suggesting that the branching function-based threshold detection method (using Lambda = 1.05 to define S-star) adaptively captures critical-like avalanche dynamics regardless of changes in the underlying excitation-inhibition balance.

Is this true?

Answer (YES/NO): NO